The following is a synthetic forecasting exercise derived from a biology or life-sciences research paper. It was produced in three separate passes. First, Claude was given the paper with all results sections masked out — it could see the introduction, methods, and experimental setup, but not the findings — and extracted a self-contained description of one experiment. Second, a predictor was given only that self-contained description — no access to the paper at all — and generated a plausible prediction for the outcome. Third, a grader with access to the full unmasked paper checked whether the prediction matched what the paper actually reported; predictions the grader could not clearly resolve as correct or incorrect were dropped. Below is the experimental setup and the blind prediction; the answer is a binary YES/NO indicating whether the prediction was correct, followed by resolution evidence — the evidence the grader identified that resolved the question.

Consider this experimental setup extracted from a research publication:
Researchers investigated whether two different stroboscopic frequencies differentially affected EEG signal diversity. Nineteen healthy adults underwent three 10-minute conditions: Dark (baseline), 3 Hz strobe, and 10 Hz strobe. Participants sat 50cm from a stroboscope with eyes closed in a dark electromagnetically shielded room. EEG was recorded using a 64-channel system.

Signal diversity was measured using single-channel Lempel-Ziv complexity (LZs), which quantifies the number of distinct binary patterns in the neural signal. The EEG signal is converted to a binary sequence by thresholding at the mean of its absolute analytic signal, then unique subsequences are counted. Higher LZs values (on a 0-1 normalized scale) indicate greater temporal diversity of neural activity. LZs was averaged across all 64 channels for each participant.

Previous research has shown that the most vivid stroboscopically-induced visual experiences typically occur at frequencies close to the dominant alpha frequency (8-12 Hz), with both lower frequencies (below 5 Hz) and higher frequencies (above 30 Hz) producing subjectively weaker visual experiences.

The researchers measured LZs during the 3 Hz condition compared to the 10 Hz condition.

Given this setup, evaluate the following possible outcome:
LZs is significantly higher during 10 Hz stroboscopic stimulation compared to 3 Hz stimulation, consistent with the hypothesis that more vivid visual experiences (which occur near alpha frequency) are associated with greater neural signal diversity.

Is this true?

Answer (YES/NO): NO